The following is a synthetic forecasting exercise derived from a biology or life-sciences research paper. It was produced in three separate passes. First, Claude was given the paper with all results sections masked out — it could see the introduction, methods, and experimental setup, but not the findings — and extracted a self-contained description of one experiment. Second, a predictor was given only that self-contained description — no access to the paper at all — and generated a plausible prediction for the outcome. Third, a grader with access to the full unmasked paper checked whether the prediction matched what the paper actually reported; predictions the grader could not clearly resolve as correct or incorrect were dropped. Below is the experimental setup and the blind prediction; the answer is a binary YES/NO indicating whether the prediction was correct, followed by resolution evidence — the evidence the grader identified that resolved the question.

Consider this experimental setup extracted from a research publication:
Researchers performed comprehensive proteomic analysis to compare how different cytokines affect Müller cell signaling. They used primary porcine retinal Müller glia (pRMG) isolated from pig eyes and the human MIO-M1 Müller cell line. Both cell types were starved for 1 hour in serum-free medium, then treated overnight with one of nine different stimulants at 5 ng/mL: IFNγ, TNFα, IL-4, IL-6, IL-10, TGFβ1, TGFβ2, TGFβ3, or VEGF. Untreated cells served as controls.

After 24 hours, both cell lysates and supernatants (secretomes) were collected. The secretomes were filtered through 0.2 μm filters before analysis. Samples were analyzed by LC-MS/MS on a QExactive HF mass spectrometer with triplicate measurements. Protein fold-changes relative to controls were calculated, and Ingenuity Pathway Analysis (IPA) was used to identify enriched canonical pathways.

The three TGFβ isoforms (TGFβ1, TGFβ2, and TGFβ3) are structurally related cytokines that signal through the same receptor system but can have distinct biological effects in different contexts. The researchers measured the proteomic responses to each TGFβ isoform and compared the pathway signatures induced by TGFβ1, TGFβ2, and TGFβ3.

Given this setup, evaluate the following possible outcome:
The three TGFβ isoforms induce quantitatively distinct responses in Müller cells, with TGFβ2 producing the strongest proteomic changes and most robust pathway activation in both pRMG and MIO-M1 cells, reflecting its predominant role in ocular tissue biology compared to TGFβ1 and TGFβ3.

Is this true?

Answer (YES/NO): NO